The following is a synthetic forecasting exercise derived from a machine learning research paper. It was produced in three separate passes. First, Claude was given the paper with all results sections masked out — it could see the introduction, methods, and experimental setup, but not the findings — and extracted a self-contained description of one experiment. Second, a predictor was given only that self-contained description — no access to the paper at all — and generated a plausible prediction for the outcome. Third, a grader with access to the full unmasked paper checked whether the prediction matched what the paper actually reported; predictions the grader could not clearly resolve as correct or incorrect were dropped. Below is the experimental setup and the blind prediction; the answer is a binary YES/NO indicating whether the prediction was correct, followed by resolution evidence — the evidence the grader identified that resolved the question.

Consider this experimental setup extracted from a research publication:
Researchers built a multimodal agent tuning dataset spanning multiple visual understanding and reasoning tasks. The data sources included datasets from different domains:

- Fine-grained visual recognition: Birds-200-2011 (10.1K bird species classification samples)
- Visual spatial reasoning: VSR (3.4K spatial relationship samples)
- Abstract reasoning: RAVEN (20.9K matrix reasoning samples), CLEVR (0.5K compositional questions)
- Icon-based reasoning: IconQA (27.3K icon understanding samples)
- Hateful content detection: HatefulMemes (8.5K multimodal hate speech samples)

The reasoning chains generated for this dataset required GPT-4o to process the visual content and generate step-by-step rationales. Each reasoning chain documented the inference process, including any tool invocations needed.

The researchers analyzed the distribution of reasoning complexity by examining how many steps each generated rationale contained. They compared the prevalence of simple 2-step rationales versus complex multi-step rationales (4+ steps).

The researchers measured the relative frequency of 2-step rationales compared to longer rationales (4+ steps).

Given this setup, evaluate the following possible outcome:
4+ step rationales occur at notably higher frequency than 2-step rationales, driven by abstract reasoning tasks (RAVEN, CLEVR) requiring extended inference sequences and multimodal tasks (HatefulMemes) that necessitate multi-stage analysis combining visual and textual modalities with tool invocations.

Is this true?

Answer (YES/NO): YES